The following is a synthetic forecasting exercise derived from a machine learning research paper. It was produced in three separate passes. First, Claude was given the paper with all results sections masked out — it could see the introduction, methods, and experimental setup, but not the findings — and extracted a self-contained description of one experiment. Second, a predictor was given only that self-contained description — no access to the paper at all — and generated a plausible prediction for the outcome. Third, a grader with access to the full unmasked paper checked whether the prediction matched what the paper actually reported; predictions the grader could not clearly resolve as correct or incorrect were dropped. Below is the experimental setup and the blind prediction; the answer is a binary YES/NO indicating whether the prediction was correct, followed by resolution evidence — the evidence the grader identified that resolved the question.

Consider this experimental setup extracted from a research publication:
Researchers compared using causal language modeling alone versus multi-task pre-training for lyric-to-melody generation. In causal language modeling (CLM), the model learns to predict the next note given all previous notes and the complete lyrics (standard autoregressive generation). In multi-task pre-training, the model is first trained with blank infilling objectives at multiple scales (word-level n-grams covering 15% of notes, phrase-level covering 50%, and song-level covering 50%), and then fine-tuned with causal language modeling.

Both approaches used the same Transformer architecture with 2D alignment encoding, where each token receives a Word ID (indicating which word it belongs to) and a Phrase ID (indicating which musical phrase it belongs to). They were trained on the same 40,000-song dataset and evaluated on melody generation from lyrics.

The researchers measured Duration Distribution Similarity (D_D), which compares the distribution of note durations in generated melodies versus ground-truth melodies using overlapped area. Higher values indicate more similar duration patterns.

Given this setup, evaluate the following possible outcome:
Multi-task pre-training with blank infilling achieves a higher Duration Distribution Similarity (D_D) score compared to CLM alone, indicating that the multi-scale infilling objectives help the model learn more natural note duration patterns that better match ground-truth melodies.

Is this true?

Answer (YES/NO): YES